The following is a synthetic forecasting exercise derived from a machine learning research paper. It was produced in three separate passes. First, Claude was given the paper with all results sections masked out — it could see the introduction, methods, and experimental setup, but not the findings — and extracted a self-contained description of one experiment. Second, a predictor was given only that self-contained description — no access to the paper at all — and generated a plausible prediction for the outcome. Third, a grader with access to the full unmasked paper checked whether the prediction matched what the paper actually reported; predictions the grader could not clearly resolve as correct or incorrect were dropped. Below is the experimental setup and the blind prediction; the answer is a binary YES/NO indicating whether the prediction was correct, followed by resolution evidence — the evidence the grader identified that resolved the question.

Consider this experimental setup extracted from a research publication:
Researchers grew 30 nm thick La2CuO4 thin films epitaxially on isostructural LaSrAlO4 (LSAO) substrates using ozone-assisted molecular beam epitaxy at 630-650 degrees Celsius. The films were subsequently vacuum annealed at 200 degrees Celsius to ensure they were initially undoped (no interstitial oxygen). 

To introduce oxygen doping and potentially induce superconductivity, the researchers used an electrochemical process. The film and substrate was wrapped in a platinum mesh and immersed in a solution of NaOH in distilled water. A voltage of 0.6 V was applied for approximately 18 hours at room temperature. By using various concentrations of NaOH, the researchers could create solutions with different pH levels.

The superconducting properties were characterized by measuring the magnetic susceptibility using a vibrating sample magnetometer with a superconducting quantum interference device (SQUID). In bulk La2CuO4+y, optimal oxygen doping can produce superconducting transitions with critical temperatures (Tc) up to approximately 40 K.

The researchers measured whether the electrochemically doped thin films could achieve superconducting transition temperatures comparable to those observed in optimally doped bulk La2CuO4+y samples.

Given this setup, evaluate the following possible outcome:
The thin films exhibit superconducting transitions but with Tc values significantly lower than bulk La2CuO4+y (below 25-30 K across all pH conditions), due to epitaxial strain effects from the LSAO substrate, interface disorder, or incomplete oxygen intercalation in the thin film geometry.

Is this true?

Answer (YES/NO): NO